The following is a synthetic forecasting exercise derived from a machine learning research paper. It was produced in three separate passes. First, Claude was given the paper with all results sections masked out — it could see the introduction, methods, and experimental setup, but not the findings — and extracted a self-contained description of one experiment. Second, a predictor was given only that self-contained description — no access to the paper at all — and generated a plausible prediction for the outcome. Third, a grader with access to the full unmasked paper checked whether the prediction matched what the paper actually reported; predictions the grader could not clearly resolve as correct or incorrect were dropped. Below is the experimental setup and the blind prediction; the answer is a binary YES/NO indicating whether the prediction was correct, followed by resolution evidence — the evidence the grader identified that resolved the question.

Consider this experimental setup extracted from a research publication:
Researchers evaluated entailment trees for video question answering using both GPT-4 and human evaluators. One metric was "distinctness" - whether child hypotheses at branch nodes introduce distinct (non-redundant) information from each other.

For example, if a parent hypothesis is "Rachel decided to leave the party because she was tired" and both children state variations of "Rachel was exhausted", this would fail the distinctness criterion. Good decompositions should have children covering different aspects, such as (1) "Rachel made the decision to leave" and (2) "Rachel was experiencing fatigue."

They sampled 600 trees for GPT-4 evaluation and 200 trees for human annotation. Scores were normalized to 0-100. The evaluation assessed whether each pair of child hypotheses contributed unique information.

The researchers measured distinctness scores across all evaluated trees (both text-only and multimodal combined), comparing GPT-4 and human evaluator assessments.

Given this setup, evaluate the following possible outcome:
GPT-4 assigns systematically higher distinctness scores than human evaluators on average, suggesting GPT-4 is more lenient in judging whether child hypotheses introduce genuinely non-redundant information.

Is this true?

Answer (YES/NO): NO